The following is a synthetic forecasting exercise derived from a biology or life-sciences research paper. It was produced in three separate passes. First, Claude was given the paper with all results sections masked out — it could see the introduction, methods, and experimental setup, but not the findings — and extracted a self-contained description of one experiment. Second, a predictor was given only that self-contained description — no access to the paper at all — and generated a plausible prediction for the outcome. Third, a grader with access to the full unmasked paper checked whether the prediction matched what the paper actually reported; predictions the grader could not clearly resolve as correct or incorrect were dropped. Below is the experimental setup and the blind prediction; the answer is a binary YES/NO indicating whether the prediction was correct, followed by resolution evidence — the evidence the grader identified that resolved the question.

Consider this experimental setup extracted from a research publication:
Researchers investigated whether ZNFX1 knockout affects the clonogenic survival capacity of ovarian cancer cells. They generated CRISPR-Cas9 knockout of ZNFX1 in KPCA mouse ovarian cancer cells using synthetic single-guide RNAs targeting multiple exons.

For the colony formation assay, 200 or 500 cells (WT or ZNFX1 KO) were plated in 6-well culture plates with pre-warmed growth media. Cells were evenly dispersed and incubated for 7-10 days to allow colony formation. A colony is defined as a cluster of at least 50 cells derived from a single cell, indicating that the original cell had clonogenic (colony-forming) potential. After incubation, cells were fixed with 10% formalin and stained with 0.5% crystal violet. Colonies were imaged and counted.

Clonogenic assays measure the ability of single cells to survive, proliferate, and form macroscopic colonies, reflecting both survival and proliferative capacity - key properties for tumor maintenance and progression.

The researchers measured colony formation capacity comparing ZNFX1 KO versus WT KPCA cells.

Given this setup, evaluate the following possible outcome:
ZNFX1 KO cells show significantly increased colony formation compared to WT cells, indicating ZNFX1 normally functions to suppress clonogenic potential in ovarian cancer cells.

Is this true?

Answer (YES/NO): YES